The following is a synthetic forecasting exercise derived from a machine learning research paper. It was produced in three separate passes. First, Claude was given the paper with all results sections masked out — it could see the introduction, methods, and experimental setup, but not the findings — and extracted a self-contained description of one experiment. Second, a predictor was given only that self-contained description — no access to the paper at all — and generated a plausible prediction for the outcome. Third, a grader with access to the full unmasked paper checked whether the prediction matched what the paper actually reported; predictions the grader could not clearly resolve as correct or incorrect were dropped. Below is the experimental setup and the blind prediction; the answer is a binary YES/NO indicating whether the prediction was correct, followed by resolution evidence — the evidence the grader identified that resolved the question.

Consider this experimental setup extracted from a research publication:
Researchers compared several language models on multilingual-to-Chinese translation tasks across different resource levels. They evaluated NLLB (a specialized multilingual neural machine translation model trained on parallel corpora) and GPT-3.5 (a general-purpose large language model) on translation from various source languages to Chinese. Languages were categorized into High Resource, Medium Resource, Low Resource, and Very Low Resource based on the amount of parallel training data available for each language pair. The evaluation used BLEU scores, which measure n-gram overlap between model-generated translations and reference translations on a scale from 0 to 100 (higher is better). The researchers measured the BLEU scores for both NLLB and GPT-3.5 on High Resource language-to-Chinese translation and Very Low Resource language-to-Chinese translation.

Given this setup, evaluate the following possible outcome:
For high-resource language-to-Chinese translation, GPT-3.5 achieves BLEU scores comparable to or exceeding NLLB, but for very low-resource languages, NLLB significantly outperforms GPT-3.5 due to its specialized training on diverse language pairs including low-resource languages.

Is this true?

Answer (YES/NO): YES